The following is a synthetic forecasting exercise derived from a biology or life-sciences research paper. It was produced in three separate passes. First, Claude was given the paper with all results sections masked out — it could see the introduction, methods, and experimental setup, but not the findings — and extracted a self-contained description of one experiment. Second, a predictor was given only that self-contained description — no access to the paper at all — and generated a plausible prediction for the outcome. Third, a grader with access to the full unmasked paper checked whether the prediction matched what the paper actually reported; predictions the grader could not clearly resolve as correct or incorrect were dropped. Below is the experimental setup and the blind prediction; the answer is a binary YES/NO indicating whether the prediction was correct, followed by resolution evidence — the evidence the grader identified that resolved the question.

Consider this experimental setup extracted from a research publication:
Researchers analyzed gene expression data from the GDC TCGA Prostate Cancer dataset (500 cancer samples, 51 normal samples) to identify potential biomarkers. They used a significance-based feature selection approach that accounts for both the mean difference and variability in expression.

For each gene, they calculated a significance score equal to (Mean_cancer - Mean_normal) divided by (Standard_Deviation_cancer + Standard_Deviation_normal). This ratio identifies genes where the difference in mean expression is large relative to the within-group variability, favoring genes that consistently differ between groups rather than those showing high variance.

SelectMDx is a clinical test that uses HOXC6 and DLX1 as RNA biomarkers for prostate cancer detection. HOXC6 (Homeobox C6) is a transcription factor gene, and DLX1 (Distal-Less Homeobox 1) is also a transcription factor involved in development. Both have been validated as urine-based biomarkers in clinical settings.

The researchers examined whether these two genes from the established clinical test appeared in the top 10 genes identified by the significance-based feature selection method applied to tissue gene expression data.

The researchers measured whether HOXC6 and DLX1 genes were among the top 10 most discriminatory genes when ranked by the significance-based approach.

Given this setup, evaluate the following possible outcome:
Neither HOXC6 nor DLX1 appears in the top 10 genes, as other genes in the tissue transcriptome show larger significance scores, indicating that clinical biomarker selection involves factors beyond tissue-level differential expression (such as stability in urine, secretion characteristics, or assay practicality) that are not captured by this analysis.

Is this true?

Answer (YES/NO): NO